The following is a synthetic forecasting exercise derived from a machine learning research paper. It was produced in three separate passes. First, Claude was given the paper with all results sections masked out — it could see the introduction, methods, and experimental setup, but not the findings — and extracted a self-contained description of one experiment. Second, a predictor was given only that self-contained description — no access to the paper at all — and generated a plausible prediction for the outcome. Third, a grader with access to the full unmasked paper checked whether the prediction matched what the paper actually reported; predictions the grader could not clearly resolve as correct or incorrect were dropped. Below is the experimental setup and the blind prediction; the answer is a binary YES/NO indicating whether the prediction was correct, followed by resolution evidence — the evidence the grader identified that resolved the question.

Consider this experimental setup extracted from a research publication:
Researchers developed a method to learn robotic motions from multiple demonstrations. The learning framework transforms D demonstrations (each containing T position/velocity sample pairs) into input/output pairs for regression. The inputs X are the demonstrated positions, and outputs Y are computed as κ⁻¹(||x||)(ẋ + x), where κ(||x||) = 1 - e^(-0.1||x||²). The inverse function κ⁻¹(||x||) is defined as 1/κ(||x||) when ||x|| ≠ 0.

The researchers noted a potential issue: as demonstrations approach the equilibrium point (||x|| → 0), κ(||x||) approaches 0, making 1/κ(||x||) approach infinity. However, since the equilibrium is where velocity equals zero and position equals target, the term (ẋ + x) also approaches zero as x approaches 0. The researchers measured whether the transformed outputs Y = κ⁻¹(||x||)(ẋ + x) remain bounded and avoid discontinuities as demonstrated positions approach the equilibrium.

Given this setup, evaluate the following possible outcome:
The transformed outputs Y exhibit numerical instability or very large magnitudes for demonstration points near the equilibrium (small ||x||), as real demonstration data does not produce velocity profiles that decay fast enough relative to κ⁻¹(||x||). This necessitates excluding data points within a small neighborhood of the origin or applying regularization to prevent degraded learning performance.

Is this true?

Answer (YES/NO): NO